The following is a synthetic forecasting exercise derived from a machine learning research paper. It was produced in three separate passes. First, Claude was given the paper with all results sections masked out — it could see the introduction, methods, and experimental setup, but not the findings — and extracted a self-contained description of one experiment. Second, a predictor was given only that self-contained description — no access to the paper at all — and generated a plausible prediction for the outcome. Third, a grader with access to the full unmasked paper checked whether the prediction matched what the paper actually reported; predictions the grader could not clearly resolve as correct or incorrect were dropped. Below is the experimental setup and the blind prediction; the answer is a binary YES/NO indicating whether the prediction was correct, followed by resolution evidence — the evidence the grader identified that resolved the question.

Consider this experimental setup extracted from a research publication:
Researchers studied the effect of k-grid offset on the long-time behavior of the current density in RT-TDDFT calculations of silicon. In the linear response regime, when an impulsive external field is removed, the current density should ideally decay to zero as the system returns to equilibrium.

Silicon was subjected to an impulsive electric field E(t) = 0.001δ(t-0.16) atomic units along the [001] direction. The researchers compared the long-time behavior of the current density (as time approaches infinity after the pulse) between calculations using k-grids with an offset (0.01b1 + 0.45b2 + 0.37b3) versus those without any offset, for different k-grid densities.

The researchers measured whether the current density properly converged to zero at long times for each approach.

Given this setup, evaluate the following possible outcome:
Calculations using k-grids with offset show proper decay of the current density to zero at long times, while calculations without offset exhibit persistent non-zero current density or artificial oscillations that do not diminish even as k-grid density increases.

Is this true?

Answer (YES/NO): NO